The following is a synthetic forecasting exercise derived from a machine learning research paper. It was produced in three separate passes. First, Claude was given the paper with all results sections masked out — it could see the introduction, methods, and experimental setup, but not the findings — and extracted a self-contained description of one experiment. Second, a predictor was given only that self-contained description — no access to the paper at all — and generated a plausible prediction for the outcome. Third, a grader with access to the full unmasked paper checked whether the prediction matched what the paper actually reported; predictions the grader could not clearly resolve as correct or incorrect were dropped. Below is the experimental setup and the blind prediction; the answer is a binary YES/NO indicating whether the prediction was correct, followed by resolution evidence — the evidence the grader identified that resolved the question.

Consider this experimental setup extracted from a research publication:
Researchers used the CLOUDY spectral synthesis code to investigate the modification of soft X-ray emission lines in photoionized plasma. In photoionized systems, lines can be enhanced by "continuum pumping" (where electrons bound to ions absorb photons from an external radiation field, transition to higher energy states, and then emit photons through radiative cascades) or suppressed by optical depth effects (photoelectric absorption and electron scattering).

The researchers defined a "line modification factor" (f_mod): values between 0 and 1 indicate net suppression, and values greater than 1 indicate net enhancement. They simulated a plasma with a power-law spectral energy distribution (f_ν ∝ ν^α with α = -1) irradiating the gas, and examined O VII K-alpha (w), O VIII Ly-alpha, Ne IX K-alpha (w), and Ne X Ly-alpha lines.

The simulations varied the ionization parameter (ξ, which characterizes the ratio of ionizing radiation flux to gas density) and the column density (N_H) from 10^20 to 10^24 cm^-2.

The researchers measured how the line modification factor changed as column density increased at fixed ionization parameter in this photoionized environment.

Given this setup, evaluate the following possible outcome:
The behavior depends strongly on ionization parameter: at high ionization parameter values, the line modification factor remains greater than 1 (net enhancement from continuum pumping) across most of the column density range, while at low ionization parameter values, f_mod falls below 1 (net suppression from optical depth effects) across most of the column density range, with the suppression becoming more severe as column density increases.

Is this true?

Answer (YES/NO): NO